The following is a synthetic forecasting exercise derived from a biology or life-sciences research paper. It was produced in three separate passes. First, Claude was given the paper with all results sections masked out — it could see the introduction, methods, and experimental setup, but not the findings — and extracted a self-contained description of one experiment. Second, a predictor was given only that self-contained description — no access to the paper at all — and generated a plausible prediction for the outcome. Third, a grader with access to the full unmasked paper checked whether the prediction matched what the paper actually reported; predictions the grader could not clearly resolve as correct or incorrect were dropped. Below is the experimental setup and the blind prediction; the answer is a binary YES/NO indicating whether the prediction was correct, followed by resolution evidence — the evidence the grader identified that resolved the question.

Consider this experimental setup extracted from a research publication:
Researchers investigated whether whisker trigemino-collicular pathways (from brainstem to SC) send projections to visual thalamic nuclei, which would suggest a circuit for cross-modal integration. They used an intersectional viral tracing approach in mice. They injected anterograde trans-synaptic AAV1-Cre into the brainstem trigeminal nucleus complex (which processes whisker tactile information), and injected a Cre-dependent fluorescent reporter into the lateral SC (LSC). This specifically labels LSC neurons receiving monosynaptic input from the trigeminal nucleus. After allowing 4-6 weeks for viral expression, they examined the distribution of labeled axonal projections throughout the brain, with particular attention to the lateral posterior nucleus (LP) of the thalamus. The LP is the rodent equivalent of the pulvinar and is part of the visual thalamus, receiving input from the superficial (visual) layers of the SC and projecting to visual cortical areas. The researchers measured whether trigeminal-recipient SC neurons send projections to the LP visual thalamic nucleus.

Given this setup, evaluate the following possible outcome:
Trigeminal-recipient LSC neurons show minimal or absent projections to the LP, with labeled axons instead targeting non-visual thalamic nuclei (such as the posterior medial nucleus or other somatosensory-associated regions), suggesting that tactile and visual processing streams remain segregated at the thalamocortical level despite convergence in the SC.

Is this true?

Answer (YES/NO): NO